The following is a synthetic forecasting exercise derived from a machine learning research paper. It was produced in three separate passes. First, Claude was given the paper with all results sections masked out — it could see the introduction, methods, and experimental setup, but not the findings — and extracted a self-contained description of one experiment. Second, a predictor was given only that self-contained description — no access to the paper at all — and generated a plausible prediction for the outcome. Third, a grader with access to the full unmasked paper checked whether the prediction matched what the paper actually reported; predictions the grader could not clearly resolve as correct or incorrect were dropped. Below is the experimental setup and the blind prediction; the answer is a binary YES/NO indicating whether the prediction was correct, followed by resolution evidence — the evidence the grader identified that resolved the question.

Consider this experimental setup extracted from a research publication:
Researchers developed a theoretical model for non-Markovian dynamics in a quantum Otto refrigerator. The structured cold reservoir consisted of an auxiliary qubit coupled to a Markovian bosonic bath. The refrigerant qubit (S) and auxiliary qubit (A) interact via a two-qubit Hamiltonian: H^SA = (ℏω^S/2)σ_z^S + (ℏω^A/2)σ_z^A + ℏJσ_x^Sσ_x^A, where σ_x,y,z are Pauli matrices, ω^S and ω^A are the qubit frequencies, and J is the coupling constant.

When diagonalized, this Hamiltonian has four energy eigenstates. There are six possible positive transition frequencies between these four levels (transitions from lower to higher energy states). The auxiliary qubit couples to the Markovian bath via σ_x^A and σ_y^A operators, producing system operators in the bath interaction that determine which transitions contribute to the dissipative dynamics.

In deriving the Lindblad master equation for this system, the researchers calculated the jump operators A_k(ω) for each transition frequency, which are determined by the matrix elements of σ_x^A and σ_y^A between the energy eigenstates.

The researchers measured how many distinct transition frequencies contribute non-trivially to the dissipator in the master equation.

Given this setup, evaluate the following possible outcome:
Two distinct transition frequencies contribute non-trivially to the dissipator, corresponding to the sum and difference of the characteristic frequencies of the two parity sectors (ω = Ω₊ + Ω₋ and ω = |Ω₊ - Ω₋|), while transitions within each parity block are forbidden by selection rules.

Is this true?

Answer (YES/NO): YES